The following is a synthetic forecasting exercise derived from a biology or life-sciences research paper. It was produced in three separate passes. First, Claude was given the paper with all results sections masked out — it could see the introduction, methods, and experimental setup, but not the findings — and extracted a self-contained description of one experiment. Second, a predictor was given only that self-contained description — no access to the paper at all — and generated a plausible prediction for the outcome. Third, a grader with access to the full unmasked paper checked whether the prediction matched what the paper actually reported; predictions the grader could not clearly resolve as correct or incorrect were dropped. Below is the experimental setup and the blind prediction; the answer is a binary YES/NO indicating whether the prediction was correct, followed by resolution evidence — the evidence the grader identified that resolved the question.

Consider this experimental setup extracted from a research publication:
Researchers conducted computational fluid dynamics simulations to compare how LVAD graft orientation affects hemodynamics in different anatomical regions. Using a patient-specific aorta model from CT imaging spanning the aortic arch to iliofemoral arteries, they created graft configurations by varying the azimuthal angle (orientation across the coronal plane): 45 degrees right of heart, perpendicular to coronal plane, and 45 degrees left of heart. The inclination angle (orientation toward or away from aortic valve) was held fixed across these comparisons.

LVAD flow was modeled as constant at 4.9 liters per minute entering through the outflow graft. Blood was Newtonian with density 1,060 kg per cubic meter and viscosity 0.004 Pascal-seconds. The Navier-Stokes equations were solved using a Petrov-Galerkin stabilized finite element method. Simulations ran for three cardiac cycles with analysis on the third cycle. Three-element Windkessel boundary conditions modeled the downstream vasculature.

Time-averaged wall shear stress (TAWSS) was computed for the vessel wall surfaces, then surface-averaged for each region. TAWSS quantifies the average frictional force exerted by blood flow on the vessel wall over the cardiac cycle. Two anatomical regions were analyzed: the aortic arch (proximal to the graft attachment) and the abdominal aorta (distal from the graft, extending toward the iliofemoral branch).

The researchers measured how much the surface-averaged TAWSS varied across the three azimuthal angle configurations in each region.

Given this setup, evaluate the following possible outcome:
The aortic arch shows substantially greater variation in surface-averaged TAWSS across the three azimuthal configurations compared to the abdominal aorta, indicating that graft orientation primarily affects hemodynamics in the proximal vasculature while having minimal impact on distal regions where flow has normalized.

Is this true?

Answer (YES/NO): YES